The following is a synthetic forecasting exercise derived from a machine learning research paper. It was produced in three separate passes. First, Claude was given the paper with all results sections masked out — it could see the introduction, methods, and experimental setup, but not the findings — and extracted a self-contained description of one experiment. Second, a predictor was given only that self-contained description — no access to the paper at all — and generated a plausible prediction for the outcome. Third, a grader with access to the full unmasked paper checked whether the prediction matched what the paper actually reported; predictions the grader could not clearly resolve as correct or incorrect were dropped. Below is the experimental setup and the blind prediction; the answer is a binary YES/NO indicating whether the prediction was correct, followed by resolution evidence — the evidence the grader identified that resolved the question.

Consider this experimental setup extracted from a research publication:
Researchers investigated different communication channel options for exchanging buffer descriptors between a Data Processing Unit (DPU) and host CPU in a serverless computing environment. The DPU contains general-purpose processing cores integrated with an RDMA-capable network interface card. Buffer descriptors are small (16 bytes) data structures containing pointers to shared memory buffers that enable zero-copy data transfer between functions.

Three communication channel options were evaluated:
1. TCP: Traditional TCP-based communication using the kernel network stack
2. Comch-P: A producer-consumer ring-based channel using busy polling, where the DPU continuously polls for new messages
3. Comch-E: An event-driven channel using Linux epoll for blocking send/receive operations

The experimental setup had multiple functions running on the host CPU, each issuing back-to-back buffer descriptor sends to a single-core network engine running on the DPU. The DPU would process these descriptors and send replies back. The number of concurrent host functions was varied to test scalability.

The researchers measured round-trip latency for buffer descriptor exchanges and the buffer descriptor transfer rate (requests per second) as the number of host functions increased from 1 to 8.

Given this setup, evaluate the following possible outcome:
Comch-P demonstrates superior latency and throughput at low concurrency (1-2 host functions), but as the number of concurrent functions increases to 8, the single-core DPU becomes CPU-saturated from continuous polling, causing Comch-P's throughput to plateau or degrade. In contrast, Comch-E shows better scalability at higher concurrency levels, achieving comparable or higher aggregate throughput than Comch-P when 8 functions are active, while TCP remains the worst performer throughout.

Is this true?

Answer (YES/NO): NO